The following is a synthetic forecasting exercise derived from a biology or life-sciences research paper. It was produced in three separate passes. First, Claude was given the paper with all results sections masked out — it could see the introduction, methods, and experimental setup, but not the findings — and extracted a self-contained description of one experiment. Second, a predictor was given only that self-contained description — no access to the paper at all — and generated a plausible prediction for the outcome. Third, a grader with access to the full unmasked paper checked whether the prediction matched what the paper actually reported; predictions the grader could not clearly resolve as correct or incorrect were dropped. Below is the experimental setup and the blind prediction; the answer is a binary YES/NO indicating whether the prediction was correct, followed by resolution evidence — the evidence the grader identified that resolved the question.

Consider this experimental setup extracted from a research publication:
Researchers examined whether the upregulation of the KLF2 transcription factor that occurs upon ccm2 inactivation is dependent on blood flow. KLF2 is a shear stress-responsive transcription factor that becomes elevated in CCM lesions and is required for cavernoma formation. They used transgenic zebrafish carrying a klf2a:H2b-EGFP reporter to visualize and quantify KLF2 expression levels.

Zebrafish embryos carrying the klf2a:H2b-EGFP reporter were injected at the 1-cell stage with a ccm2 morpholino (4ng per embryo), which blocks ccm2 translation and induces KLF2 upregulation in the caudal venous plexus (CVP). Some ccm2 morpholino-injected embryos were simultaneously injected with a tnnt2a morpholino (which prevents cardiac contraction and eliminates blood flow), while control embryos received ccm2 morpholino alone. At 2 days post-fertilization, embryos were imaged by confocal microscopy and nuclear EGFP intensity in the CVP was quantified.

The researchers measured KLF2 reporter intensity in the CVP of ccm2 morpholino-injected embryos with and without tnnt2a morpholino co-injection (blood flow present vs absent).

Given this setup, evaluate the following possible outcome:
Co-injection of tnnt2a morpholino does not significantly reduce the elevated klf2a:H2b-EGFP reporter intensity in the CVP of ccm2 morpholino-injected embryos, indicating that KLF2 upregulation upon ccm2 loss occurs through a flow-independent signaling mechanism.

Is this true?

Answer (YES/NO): YES